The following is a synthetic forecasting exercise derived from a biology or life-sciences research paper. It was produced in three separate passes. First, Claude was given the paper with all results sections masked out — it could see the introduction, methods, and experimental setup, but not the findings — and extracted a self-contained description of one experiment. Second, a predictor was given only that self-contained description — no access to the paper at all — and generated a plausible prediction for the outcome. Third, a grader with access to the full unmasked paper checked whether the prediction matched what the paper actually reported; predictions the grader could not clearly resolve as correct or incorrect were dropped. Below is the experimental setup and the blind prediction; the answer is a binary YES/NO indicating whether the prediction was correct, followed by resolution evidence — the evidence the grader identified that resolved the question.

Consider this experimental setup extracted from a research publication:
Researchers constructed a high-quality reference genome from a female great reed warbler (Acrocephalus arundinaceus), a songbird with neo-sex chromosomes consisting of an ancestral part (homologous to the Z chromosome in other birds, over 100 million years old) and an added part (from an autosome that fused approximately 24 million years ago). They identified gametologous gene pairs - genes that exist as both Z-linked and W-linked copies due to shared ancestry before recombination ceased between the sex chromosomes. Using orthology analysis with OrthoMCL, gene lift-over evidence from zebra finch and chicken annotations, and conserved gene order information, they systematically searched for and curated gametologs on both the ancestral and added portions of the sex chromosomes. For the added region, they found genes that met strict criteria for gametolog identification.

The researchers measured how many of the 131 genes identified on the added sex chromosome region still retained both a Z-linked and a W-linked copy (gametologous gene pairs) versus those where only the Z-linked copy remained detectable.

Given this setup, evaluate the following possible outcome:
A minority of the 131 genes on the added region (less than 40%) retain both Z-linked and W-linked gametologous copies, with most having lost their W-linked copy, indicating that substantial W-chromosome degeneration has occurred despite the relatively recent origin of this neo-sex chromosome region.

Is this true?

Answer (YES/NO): NO